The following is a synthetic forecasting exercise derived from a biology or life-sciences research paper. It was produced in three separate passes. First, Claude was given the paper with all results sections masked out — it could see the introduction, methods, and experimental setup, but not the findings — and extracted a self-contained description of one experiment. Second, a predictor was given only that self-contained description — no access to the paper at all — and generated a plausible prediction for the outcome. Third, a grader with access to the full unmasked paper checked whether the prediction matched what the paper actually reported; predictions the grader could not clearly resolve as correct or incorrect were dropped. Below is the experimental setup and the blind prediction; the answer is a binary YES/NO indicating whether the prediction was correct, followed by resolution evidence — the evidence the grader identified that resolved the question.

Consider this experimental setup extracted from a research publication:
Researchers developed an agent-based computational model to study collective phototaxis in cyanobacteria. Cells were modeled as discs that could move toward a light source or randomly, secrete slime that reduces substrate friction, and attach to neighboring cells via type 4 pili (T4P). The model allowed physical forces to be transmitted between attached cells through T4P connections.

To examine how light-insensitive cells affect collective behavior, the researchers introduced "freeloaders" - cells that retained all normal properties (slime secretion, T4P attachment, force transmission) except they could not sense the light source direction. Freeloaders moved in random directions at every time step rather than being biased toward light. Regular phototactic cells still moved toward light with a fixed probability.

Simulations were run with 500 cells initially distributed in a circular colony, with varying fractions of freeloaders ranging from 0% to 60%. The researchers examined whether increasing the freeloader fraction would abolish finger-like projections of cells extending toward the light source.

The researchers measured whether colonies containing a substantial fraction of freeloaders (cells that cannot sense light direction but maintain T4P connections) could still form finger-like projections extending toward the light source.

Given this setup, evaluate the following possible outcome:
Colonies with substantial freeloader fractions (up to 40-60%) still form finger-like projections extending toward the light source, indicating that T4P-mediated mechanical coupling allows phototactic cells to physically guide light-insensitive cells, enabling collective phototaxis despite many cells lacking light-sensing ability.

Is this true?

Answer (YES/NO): YES